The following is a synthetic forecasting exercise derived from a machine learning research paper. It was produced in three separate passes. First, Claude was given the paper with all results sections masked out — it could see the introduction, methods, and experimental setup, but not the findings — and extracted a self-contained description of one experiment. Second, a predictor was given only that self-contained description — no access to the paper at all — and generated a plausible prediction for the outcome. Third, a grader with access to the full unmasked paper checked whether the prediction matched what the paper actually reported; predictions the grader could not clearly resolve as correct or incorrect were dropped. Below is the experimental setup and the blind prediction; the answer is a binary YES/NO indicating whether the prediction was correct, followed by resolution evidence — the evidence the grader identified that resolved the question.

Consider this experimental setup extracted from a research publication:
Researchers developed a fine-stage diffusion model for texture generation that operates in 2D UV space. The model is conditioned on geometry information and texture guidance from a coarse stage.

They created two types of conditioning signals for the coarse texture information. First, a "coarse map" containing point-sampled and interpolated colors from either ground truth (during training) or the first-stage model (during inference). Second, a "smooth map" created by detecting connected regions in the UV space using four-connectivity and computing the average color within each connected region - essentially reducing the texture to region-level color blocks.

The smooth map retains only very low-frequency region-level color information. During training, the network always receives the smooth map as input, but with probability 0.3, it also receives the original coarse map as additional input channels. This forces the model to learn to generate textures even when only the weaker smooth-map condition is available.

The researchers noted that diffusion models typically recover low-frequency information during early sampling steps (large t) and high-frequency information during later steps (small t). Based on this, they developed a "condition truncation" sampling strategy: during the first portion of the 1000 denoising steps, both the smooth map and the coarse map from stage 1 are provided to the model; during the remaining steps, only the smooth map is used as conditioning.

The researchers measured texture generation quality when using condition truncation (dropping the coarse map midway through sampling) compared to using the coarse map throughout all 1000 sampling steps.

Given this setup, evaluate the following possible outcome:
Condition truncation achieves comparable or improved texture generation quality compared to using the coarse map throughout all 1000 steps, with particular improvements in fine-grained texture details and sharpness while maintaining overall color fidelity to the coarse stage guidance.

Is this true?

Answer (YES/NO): YES